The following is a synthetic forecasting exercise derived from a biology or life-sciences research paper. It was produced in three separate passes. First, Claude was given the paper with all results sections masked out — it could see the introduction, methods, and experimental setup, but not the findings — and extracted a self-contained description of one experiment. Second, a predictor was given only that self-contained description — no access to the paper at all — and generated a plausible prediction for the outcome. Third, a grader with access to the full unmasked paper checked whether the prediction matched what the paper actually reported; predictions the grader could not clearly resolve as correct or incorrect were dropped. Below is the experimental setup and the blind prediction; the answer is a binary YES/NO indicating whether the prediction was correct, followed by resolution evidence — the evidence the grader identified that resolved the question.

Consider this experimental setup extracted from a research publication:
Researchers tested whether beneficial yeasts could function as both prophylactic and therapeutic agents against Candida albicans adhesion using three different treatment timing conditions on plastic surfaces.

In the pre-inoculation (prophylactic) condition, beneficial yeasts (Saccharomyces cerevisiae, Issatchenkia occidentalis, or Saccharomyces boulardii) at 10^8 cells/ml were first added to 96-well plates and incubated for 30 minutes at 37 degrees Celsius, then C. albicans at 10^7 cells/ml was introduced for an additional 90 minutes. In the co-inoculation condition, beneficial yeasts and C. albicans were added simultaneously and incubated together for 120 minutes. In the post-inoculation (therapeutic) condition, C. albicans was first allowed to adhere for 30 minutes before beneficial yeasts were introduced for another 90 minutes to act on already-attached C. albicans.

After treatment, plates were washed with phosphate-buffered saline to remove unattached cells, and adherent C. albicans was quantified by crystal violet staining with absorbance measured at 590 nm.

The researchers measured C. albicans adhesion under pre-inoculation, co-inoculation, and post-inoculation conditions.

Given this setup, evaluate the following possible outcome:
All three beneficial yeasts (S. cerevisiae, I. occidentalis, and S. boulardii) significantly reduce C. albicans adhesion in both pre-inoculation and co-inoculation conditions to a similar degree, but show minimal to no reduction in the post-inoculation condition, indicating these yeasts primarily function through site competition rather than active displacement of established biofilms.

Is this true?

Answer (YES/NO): NO